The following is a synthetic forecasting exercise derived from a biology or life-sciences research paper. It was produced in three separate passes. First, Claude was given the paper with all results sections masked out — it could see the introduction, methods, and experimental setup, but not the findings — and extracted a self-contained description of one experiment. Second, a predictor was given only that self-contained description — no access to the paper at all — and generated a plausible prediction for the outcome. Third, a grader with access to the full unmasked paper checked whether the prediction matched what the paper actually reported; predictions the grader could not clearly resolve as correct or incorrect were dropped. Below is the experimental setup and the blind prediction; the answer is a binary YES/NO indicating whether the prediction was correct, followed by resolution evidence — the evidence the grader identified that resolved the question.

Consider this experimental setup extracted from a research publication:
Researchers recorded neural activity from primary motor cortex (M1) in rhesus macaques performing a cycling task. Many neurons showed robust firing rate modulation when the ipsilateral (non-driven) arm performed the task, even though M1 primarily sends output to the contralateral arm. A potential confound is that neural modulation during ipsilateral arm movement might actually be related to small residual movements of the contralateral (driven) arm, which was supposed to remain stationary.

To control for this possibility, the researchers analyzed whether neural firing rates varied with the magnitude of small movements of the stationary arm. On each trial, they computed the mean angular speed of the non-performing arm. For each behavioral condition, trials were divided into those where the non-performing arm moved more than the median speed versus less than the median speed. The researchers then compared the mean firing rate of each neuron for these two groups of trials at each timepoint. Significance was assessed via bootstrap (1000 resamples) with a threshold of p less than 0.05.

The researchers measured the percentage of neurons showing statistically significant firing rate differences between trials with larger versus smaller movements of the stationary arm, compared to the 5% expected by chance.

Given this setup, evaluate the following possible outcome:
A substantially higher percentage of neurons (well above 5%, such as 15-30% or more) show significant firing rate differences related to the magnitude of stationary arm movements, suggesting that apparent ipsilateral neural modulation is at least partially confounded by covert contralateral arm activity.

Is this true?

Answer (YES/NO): NO